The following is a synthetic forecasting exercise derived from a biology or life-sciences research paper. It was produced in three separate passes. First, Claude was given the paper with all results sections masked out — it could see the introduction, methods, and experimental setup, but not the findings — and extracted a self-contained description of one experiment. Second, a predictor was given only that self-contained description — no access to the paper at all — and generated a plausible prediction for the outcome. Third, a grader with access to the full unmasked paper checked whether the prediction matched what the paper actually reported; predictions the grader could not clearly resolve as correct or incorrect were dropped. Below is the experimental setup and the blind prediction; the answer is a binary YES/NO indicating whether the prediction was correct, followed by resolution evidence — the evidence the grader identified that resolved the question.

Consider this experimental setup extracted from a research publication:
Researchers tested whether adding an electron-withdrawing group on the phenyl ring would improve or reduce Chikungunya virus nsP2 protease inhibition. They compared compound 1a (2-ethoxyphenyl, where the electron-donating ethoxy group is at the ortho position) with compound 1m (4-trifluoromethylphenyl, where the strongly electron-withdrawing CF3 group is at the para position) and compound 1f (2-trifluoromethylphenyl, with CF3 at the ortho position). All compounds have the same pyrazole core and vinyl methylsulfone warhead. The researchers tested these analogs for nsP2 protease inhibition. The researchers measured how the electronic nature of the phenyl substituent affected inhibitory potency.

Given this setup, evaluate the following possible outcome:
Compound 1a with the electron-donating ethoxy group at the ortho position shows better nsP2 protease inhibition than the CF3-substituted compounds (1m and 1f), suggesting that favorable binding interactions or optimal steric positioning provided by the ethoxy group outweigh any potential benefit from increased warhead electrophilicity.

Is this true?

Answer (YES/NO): YES